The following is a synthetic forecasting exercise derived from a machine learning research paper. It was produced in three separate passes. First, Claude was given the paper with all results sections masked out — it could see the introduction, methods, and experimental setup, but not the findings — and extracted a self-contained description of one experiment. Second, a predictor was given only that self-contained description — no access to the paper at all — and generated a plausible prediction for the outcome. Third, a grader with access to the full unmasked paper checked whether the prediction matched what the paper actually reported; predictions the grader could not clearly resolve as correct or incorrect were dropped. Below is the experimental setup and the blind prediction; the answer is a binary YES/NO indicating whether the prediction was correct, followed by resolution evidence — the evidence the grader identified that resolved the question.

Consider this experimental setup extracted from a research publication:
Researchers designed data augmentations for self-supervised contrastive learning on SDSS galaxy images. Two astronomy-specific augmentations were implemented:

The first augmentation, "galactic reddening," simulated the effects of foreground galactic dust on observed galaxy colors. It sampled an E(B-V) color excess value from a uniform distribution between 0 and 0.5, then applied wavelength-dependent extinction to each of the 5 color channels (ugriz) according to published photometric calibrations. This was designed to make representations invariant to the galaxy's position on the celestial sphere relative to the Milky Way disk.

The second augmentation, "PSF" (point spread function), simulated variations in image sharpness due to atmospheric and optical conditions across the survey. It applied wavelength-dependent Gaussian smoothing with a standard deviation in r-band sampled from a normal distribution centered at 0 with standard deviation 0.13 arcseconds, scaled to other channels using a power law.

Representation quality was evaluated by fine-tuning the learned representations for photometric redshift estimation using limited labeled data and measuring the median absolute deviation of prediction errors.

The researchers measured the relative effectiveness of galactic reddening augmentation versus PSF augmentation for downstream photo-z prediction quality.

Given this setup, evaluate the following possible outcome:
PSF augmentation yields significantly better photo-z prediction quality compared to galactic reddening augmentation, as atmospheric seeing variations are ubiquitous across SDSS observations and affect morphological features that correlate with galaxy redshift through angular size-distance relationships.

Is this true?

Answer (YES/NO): NO